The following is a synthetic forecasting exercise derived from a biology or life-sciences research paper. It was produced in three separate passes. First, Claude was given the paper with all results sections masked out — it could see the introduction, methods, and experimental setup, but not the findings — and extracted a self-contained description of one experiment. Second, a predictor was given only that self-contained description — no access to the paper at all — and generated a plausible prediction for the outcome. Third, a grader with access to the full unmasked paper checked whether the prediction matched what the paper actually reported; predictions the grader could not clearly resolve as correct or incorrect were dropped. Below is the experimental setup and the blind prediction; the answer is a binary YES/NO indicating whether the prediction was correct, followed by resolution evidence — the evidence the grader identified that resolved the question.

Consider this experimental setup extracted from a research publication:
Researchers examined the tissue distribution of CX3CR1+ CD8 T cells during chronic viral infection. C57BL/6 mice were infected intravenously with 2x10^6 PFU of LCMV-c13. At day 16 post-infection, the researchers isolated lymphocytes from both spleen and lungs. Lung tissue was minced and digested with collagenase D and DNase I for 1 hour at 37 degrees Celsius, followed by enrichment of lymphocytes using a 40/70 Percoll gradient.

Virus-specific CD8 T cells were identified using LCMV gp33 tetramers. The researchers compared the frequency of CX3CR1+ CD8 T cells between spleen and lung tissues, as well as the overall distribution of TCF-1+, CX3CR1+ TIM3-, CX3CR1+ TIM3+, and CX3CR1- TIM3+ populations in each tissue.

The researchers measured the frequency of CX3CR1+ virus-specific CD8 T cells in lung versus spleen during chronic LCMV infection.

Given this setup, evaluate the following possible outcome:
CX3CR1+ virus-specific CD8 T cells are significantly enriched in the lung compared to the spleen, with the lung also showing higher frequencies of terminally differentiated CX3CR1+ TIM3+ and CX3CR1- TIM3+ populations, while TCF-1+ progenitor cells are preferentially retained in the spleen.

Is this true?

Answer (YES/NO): NO